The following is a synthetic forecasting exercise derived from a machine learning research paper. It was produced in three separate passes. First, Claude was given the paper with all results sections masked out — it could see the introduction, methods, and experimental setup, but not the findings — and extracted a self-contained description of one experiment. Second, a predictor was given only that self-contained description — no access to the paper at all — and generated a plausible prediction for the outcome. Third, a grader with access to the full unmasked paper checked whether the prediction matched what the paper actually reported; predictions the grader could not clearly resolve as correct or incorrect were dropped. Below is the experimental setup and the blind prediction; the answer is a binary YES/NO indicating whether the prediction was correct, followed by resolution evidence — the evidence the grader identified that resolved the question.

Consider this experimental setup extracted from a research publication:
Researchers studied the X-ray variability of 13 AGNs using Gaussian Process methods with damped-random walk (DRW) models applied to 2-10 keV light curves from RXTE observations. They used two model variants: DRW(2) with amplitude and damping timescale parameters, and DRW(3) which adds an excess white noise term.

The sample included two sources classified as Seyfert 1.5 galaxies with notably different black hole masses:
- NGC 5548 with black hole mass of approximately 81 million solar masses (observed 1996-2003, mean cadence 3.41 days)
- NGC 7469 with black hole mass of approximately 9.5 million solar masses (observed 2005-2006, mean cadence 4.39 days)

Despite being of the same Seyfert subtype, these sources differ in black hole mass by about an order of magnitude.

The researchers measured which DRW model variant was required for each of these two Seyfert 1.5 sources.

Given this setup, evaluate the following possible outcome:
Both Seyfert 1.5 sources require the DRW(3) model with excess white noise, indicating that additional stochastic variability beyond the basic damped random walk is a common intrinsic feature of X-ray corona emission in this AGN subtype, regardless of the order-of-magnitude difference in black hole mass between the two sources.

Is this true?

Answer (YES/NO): NO